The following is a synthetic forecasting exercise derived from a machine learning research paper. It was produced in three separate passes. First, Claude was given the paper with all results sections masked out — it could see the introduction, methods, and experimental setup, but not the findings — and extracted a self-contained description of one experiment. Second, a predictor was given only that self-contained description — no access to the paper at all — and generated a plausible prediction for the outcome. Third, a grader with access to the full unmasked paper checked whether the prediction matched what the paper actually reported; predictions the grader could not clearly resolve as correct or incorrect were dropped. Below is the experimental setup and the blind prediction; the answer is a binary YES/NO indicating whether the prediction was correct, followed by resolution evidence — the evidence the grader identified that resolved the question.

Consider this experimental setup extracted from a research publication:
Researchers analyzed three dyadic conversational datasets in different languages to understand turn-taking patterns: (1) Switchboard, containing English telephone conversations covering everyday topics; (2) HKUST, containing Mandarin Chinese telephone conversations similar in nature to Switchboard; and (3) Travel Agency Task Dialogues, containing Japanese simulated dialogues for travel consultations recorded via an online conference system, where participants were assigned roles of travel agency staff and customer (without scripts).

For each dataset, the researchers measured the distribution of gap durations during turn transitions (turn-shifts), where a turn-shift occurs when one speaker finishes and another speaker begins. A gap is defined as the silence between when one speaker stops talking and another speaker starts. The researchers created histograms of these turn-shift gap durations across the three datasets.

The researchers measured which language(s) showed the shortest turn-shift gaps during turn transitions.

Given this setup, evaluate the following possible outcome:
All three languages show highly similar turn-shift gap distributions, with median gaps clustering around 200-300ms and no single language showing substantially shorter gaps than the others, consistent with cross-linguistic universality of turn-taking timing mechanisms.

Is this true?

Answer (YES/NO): NO